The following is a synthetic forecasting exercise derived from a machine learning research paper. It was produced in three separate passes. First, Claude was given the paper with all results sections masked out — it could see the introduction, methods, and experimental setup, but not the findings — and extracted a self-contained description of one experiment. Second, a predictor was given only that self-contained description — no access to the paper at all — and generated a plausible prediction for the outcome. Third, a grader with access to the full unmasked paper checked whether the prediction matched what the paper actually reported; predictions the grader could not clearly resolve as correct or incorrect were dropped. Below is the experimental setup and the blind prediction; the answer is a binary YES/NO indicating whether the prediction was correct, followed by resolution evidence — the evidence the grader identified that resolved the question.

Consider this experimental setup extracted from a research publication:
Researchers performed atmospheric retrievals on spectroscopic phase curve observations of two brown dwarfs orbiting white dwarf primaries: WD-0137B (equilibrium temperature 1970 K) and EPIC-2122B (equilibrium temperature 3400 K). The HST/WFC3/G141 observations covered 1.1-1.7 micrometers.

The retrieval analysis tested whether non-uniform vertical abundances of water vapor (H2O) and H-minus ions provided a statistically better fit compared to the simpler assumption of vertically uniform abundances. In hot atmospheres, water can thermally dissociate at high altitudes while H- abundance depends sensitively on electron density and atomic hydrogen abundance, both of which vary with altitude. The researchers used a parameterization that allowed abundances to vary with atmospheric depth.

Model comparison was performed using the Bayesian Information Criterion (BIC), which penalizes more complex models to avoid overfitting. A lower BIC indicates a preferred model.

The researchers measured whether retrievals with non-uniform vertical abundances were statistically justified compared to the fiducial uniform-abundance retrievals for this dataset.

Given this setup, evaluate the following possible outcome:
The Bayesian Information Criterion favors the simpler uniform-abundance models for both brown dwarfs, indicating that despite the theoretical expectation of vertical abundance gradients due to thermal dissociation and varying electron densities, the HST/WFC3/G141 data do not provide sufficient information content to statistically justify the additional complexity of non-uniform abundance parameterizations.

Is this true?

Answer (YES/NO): YES